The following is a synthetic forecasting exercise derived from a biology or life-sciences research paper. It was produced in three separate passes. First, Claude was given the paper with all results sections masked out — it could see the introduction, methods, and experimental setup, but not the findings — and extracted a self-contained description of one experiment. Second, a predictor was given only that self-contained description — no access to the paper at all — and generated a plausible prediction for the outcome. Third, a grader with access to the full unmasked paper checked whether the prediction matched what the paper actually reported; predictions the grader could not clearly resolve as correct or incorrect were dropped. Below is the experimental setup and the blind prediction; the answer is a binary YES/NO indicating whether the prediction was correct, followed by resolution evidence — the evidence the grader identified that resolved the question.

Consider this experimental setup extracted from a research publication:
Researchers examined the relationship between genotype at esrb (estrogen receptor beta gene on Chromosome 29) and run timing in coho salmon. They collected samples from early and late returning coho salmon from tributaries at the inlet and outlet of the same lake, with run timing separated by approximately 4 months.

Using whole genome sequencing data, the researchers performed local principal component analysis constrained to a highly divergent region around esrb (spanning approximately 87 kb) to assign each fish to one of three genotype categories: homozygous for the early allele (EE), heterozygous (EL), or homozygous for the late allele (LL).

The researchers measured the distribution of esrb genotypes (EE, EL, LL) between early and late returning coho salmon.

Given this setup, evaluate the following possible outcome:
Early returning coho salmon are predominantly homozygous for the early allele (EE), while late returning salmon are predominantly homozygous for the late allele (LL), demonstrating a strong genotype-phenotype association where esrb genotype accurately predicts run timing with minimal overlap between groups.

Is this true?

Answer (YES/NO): YES